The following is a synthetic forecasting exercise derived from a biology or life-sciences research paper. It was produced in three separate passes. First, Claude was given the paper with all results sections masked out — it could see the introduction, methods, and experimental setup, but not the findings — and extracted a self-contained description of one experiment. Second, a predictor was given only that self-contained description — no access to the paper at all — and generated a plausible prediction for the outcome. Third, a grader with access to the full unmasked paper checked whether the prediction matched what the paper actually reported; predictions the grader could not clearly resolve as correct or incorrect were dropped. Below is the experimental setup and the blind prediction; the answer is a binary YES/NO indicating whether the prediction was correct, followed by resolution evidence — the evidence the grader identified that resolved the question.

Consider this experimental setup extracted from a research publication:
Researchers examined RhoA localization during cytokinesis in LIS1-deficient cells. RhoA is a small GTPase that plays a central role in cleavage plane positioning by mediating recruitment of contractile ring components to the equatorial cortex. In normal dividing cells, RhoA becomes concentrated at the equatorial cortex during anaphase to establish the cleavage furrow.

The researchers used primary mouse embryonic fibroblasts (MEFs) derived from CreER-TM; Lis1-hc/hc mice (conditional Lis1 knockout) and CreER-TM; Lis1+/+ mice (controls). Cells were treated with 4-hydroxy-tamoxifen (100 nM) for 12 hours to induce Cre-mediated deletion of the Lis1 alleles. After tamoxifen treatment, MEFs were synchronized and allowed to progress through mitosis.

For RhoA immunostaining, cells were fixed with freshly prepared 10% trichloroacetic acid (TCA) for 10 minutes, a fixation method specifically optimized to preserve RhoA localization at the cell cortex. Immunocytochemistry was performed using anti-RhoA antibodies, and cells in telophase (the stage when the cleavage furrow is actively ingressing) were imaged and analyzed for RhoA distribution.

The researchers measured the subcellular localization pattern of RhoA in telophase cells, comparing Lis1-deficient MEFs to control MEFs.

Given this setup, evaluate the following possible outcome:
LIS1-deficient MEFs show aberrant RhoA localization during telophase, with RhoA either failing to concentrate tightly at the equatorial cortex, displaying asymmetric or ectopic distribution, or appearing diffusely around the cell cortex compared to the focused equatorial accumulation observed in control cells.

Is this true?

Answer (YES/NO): YES